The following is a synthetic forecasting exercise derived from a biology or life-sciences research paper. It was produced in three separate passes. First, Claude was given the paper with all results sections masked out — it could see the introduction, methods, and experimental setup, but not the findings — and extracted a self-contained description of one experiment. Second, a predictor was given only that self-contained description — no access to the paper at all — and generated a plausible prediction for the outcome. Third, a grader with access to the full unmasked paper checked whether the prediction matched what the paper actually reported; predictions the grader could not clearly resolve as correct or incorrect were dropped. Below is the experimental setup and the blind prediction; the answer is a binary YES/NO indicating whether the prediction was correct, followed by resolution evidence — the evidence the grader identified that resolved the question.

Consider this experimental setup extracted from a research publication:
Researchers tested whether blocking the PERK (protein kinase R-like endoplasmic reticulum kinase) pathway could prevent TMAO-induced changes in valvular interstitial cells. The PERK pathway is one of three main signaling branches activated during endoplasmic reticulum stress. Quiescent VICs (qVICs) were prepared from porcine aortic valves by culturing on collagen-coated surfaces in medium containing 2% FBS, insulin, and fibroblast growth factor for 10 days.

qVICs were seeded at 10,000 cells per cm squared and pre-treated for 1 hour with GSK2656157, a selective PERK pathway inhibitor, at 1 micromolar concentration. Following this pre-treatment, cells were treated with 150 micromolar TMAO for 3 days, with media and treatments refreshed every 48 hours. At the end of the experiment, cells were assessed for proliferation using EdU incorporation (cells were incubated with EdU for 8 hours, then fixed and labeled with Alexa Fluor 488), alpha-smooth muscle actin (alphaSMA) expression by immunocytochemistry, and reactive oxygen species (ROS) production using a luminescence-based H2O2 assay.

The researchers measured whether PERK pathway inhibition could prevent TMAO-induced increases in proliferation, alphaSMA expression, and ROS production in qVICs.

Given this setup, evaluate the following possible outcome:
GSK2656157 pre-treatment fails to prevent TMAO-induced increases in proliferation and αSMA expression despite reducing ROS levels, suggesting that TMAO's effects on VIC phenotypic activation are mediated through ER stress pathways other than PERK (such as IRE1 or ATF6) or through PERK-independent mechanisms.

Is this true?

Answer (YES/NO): NO